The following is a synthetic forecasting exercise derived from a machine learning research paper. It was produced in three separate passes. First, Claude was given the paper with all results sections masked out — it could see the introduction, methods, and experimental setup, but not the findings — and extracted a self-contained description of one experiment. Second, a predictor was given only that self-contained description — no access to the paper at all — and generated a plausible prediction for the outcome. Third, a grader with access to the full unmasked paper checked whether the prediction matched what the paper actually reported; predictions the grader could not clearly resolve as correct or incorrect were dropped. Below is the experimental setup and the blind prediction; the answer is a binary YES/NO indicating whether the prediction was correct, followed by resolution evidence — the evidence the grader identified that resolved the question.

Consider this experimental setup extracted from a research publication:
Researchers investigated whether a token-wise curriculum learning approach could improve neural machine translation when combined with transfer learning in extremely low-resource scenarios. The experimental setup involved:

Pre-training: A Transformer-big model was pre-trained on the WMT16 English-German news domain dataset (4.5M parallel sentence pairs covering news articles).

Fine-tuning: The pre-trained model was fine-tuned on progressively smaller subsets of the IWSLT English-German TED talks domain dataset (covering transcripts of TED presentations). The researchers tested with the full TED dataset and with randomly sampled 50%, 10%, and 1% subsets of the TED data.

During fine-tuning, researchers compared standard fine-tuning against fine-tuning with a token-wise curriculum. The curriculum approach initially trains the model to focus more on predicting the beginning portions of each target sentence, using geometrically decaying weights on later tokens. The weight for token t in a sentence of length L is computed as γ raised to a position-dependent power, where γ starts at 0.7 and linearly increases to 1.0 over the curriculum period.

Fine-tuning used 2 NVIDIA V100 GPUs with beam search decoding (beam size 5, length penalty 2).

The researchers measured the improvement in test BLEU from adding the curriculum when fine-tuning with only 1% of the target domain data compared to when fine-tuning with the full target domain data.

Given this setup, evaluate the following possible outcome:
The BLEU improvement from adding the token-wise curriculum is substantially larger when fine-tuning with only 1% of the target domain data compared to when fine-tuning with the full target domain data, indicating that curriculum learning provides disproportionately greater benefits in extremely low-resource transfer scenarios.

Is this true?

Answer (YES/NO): YES